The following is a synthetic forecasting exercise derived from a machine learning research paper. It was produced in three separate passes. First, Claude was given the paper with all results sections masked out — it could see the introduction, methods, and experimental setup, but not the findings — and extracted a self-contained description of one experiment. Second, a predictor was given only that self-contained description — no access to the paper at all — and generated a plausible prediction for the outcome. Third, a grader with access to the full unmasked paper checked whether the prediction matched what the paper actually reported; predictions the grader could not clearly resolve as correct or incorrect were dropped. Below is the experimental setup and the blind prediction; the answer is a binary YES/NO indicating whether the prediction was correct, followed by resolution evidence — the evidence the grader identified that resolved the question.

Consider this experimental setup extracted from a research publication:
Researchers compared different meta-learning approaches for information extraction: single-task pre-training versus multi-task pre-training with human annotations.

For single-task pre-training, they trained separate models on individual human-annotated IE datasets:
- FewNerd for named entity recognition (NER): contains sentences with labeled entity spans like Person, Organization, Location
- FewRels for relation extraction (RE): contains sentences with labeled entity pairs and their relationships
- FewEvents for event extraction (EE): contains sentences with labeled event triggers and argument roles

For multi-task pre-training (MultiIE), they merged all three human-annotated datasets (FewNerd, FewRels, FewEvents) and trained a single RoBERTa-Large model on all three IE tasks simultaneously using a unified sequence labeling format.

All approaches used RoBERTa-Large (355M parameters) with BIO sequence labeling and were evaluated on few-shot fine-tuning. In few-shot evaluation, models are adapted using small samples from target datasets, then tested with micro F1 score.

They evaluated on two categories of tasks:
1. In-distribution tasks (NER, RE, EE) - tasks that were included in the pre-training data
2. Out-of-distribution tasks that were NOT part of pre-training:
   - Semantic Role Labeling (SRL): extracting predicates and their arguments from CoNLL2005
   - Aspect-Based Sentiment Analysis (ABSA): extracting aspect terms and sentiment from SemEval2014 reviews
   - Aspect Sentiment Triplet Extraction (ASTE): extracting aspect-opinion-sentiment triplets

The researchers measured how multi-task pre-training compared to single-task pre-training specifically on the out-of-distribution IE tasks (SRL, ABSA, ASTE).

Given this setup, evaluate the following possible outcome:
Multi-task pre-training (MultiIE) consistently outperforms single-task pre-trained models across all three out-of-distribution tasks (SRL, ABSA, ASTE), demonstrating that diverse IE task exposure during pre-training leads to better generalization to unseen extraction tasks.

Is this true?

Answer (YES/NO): NO